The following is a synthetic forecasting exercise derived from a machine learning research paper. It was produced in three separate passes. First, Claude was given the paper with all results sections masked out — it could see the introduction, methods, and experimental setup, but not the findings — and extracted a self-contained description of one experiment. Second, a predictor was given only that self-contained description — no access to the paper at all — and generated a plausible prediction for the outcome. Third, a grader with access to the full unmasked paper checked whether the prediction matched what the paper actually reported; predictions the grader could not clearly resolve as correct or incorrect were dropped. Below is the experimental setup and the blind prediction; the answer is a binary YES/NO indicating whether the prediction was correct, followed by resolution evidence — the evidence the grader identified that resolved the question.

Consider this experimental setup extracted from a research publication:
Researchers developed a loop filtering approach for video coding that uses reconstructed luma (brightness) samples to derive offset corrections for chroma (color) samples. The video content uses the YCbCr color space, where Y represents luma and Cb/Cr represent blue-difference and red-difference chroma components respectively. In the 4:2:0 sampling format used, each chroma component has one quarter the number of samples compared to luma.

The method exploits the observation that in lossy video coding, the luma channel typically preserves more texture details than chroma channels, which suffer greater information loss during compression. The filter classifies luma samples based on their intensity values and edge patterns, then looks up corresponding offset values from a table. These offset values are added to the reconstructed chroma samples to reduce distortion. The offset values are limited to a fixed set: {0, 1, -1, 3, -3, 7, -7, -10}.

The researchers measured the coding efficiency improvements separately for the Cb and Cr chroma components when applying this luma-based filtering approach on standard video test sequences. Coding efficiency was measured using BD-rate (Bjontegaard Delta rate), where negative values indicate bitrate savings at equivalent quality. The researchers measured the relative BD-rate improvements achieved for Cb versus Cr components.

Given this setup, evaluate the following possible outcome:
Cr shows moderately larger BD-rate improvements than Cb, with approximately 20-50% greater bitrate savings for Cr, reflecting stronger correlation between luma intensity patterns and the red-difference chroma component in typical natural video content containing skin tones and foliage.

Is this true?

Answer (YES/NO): NO